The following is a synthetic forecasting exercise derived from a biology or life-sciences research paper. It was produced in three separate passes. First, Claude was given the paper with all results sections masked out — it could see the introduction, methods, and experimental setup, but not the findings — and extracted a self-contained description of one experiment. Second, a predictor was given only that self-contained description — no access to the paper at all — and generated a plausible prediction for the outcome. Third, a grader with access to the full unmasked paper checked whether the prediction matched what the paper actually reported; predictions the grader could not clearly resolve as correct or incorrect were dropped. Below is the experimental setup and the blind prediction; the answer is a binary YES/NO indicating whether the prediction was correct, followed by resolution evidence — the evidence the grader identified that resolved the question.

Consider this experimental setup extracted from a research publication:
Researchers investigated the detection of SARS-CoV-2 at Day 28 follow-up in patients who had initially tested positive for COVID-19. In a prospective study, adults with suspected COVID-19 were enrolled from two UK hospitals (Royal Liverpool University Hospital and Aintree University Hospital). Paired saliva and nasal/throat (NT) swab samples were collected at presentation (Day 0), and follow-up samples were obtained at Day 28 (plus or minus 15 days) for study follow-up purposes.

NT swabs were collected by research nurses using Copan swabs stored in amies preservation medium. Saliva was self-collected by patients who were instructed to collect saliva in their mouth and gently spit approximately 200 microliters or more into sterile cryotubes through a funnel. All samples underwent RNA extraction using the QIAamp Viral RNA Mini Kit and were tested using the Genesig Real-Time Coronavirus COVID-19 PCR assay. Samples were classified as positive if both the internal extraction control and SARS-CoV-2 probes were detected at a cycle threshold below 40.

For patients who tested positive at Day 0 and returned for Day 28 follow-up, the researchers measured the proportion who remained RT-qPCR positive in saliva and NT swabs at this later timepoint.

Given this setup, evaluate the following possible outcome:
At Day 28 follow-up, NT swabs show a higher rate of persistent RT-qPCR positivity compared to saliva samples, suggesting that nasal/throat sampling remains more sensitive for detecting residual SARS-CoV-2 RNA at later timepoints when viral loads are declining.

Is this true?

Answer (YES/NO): NO